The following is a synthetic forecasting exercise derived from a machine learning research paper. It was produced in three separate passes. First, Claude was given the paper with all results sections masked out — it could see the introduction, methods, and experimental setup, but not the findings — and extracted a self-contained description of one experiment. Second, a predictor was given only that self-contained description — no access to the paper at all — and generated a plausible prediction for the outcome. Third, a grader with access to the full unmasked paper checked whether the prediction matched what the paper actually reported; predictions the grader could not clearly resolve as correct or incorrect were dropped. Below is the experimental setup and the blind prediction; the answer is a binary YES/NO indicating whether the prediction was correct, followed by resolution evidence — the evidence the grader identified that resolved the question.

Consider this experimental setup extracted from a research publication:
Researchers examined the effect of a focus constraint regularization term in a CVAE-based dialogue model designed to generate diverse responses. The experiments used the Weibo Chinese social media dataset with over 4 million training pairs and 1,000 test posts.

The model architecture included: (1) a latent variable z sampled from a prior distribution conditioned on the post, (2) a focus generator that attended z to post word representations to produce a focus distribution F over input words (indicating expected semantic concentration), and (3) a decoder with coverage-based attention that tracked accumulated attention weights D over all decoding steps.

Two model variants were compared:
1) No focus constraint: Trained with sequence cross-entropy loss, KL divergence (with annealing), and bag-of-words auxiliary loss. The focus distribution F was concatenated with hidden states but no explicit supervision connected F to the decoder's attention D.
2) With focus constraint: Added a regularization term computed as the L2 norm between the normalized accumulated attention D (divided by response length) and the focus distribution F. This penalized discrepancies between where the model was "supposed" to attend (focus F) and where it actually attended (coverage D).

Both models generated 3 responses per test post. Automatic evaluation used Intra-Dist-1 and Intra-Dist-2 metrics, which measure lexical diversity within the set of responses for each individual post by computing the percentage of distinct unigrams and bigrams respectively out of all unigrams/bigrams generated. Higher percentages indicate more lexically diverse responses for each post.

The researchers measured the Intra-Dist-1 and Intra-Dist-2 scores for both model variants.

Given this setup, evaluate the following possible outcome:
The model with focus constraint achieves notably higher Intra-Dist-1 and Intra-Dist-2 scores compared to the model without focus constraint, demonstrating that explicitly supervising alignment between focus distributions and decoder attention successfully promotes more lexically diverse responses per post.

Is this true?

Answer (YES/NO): YES